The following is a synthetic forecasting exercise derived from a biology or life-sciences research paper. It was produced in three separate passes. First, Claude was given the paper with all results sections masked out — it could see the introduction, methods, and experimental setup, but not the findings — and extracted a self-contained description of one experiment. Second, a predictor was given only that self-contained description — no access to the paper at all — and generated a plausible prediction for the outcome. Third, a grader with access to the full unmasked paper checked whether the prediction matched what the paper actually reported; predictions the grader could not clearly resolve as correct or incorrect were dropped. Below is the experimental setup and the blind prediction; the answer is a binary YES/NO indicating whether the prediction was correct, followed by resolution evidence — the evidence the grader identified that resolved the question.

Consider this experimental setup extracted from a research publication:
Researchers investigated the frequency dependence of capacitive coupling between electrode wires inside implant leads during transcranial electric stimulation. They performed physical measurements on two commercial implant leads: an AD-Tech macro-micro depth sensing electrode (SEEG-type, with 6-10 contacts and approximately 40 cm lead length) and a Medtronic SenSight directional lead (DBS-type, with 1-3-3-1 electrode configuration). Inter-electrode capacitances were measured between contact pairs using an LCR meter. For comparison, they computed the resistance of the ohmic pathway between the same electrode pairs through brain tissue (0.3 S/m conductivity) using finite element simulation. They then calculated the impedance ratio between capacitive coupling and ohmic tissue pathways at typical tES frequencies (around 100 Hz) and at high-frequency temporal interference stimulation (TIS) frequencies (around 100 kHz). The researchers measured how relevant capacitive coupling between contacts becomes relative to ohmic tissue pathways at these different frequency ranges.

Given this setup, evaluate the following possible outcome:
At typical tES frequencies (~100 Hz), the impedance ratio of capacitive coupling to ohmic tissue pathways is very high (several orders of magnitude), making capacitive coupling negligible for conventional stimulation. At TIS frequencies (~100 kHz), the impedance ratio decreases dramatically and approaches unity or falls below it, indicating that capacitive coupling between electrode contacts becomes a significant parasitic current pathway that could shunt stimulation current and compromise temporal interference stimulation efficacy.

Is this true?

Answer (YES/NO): NO